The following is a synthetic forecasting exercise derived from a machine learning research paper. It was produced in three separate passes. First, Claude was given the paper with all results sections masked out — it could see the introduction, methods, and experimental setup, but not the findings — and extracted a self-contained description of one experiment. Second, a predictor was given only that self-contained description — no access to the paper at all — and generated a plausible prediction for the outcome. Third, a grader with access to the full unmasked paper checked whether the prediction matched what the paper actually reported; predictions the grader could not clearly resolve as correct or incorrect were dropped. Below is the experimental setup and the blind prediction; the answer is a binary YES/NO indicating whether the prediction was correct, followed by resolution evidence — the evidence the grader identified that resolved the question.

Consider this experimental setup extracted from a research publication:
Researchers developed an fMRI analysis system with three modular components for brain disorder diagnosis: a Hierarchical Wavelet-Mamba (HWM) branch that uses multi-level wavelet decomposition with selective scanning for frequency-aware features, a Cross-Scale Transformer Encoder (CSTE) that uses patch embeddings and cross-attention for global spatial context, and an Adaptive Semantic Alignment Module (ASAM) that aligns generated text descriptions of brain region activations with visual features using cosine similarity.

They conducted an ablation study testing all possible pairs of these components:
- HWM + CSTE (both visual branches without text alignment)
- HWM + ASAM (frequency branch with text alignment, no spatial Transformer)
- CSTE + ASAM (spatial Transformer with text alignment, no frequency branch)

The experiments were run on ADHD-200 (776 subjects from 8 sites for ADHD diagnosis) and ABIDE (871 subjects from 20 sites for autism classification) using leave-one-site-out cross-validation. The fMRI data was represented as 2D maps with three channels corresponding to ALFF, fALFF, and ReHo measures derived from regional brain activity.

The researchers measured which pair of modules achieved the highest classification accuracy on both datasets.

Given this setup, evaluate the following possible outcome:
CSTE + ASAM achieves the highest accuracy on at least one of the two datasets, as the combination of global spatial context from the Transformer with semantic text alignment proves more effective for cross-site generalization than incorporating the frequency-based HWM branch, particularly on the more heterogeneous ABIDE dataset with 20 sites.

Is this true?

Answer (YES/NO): NO